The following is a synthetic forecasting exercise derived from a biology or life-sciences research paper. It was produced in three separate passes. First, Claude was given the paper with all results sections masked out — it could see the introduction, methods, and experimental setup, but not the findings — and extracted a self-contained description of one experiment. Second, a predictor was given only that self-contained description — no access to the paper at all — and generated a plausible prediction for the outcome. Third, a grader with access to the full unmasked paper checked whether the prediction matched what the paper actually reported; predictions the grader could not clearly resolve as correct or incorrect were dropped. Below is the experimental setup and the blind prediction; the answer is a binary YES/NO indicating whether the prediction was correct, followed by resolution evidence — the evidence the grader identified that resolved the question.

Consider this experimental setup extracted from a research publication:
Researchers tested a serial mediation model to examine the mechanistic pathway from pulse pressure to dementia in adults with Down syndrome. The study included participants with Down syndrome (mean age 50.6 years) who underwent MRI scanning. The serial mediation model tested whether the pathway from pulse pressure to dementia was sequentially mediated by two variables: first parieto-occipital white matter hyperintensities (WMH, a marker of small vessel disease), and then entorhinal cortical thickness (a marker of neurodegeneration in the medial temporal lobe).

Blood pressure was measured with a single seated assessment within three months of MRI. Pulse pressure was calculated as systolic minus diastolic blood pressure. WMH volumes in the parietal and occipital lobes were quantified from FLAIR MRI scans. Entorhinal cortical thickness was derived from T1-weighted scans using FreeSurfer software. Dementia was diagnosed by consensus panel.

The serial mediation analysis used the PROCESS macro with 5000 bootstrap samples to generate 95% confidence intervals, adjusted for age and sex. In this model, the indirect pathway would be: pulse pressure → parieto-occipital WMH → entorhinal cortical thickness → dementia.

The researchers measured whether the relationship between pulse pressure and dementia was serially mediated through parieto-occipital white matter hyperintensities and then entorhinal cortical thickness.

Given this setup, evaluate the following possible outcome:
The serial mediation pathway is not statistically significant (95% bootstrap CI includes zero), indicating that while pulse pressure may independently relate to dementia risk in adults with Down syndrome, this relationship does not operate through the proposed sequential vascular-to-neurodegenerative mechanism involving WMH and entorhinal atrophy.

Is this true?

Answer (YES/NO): NO